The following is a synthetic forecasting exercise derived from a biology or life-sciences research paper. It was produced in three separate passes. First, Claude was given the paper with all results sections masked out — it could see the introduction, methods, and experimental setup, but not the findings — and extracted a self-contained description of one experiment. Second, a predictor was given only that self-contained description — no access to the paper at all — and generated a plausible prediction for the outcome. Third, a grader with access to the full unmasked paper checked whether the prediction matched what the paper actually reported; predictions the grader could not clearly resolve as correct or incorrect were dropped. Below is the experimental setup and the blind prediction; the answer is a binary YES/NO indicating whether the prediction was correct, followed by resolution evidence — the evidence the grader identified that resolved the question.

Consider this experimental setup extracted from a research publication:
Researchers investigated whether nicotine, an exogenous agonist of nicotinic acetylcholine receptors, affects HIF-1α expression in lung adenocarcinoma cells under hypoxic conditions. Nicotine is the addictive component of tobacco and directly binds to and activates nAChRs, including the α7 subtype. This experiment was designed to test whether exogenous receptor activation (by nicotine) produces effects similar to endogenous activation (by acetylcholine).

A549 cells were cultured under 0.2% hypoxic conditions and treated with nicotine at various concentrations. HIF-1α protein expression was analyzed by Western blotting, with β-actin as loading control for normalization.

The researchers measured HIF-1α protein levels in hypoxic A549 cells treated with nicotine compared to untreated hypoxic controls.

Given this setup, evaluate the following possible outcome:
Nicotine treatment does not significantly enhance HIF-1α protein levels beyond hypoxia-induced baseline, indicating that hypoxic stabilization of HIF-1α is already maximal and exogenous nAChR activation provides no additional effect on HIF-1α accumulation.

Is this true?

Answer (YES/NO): NO